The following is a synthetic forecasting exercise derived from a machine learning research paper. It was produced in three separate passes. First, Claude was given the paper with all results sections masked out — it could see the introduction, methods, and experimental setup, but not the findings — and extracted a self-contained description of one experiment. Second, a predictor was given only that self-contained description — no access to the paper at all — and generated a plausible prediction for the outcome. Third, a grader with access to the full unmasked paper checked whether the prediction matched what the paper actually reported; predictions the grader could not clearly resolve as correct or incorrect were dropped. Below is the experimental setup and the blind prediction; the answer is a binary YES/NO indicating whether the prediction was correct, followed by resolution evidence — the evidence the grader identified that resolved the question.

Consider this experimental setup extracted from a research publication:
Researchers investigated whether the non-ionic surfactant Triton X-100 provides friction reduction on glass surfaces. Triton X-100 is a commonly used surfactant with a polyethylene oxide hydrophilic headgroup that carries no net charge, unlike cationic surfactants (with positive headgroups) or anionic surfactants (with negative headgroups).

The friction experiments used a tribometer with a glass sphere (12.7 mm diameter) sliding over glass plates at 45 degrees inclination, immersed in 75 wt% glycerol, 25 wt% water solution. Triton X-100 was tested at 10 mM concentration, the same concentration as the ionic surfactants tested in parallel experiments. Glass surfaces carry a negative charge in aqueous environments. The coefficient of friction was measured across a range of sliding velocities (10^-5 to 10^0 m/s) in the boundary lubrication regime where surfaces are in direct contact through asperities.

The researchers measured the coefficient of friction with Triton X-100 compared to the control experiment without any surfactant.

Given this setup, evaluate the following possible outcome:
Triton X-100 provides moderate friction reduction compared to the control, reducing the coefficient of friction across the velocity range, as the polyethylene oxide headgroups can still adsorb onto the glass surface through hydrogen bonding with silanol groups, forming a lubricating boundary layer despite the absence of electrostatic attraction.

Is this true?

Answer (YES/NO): NO